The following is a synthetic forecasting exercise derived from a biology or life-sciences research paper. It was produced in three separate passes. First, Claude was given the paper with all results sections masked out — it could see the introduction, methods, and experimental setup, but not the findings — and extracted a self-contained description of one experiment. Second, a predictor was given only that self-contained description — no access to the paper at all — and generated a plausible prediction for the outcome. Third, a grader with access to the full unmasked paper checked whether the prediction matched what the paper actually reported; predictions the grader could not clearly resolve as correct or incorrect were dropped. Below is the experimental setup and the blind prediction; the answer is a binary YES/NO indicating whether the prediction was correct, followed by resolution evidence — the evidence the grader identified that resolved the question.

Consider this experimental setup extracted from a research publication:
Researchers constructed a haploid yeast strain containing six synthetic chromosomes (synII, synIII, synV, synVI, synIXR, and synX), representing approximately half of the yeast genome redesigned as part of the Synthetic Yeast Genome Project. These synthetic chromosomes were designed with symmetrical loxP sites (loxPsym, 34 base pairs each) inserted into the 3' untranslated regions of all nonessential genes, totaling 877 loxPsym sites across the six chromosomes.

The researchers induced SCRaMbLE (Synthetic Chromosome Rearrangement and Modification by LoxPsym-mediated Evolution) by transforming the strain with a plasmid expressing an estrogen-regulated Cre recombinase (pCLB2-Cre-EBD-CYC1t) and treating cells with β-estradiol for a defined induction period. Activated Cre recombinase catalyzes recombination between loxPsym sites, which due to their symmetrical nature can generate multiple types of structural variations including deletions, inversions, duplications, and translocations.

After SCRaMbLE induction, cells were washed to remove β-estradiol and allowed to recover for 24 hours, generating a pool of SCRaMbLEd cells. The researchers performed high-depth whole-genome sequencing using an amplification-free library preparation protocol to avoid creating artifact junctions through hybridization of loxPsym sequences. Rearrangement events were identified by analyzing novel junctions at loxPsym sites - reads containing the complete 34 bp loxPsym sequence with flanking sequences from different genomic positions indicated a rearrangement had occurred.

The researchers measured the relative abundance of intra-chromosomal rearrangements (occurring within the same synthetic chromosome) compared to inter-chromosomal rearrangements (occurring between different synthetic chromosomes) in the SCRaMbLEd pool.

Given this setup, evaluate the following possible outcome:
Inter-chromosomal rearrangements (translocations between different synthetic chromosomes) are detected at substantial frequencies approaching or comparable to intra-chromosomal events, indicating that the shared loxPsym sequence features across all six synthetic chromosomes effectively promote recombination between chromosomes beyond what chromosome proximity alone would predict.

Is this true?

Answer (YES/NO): NO